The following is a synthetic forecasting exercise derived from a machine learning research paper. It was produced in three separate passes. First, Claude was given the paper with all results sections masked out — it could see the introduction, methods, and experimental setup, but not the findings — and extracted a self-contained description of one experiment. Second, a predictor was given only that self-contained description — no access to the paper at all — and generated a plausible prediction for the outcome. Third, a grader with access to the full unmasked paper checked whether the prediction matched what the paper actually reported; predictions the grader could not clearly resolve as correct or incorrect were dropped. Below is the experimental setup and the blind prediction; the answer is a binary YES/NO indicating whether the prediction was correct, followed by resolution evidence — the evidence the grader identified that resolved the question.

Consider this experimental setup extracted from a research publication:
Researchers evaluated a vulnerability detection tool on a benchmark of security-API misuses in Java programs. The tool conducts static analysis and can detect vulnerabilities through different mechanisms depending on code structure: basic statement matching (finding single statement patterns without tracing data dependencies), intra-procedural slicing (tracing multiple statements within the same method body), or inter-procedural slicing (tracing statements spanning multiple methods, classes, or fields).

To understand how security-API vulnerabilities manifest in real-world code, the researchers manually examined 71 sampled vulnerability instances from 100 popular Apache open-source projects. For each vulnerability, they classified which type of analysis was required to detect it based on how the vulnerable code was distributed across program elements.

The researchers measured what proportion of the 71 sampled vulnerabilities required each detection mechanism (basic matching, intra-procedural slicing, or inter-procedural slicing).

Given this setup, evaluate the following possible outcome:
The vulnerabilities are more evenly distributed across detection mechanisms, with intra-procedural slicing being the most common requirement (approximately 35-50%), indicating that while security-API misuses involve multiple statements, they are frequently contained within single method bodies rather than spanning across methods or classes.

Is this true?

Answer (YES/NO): NO